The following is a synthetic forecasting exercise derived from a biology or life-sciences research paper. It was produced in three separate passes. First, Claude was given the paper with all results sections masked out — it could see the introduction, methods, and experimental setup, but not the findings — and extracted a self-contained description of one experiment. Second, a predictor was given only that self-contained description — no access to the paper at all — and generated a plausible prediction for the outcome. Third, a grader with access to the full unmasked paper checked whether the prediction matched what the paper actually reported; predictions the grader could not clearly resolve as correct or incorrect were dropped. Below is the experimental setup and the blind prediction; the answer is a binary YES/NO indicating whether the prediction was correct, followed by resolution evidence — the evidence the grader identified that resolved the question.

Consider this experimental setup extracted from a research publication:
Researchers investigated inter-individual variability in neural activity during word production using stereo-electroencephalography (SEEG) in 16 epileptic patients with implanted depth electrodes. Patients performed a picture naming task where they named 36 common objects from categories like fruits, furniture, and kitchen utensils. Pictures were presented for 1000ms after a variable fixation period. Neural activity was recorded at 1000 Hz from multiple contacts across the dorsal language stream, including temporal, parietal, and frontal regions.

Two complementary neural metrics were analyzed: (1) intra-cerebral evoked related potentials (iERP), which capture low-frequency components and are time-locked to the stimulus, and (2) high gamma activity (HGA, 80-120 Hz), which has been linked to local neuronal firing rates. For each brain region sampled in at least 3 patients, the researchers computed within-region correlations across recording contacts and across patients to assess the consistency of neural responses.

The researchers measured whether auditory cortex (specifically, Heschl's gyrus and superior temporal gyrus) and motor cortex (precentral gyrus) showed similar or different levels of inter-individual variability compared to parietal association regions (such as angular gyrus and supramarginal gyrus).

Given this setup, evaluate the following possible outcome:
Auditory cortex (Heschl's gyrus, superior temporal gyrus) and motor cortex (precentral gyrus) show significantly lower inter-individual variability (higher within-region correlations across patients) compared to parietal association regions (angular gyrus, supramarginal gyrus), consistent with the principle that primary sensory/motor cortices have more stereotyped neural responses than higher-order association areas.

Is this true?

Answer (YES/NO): NO